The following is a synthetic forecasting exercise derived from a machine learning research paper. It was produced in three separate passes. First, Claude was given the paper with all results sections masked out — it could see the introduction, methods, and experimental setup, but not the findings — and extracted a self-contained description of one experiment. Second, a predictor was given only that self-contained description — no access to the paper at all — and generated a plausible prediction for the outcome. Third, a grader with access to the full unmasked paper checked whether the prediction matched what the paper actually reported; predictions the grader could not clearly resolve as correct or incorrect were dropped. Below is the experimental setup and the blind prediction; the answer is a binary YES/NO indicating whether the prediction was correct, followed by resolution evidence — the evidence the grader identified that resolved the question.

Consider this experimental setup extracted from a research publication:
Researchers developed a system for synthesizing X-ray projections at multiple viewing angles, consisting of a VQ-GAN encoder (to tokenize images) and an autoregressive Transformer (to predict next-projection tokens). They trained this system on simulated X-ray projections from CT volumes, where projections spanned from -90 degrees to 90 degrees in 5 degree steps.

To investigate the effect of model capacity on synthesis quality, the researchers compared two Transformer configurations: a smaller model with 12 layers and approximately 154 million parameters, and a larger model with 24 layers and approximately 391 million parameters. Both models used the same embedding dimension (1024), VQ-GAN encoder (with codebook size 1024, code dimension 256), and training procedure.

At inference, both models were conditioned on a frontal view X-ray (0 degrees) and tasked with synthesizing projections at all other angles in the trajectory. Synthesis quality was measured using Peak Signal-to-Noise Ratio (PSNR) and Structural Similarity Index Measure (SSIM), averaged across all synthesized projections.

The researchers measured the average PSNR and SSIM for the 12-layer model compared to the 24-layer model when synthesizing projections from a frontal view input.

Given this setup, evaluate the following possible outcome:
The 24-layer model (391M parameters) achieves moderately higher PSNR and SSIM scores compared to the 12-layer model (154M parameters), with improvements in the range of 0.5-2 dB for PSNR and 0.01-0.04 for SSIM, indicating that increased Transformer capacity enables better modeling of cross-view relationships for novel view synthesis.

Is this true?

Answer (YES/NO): NO